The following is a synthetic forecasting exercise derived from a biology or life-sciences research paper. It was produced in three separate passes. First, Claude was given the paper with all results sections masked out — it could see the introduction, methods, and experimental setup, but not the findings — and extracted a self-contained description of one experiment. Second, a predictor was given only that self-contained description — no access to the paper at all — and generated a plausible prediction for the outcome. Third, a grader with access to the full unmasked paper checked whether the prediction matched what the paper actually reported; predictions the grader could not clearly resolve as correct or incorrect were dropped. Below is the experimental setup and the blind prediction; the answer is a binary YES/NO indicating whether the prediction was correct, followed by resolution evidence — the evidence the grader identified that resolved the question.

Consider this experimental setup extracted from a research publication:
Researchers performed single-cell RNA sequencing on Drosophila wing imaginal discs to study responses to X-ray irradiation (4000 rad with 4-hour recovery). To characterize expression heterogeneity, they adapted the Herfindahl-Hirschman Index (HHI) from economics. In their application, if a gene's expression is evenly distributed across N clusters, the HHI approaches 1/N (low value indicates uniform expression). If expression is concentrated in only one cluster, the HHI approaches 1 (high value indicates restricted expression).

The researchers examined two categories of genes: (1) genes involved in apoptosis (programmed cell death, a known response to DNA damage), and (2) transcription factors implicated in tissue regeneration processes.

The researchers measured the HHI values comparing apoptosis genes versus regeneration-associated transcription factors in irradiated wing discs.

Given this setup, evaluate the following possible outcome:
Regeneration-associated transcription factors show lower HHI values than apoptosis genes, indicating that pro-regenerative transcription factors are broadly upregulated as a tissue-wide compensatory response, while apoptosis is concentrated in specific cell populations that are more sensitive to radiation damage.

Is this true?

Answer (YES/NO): NO